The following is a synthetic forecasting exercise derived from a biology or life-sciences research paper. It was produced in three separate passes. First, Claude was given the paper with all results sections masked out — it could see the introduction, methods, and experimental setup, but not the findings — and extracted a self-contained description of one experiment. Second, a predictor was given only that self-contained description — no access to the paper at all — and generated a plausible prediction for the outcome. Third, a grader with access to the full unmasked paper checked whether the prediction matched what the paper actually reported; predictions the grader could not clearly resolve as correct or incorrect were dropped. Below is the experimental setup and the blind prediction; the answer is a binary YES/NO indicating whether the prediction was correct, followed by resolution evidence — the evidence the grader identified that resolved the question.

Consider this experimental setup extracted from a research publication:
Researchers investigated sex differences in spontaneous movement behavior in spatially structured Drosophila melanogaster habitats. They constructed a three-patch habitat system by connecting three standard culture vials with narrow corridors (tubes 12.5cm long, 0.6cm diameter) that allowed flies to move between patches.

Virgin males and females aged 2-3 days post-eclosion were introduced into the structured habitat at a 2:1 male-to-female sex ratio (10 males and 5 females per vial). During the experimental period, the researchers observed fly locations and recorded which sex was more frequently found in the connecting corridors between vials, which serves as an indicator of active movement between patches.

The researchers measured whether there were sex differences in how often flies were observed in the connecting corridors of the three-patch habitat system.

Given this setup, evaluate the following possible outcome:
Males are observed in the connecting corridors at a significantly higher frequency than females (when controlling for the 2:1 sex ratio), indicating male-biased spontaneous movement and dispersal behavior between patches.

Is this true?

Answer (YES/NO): NO